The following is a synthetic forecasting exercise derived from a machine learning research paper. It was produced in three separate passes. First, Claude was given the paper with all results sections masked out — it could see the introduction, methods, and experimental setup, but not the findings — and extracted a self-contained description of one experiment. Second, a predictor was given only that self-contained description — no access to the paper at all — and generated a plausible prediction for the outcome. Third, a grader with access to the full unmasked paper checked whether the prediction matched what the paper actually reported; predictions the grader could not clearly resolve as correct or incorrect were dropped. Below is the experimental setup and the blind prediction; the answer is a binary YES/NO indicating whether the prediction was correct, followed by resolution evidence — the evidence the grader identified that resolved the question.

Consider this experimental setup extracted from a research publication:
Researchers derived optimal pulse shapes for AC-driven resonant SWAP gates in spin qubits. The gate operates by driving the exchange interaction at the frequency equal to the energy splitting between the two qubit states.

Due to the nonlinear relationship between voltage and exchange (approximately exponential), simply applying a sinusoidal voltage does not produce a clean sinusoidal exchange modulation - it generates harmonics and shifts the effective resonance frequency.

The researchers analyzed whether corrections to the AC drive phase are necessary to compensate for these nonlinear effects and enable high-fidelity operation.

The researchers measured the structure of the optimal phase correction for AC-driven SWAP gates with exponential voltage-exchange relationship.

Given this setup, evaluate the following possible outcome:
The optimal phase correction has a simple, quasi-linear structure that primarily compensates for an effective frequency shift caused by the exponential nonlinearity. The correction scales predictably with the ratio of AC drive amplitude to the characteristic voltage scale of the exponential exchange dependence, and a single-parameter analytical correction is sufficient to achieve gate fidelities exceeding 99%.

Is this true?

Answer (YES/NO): NO